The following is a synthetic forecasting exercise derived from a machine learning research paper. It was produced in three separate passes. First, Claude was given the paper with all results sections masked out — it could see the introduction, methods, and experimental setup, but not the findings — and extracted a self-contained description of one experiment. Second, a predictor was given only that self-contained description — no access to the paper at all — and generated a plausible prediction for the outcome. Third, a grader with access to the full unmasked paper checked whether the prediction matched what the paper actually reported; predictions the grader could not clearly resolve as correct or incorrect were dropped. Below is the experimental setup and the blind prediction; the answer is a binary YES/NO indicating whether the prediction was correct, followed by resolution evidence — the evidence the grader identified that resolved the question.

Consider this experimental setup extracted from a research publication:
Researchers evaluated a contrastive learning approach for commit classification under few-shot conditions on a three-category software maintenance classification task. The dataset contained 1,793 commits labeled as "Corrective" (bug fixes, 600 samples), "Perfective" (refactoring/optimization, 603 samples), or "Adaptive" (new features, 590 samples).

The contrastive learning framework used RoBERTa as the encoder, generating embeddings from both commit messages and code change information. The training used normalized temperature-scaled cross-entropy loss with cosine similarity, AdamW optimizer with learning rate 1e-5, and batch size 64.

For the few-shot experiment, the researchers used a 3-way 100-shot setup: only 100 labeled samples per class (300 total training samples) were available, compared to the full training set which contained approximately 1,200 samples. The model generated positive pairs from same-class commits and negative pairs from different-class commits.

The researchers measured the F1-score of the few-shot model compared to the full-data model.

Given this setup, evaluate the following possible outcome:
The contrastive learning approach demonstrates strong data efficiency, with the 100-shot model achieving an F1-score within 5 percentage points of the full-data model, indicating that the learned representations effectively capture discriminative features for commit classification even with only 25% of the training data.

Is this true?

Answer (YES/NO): NO